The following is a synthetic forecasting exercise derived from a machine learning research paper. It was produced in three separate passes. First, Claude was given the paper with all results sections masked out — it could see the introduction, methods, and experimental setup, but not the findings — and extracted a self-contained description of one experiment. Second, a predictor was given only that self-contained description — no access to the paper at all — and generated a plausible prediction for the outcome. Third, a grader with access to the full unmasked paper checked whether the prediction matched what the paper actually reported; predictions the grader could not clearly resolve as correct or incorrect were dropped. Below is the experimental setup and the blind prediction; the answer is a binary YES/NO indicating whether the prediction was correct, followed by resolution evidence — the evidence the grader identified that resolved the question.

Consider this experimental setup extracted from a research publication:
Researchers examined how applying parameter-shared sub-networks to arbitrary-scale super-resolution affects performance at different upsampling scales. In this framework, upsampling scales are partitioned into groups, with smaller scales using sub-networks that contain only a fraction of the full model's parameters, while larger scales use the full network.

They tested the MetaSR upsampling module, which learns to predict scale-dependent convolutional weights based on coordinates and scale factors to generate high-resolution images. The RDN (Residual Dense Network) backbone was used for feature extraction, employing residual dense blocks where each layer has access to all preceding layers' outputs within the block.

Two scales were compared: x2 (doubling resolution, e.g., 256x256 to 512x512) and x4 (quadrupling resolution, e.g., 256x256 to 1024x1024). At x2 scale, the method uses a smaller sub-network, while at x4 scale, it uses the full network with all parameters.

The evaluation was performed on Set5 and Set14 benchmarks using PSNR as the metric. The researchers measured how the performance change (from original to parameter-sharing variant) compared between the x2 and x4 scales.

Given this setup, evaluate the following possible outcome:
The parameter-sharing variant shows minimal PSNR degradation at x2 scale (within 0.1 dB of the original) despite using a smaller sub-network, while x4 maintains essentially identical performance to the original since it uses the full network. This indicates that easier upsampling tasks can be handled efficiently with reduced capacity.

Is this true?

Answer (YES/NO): YES